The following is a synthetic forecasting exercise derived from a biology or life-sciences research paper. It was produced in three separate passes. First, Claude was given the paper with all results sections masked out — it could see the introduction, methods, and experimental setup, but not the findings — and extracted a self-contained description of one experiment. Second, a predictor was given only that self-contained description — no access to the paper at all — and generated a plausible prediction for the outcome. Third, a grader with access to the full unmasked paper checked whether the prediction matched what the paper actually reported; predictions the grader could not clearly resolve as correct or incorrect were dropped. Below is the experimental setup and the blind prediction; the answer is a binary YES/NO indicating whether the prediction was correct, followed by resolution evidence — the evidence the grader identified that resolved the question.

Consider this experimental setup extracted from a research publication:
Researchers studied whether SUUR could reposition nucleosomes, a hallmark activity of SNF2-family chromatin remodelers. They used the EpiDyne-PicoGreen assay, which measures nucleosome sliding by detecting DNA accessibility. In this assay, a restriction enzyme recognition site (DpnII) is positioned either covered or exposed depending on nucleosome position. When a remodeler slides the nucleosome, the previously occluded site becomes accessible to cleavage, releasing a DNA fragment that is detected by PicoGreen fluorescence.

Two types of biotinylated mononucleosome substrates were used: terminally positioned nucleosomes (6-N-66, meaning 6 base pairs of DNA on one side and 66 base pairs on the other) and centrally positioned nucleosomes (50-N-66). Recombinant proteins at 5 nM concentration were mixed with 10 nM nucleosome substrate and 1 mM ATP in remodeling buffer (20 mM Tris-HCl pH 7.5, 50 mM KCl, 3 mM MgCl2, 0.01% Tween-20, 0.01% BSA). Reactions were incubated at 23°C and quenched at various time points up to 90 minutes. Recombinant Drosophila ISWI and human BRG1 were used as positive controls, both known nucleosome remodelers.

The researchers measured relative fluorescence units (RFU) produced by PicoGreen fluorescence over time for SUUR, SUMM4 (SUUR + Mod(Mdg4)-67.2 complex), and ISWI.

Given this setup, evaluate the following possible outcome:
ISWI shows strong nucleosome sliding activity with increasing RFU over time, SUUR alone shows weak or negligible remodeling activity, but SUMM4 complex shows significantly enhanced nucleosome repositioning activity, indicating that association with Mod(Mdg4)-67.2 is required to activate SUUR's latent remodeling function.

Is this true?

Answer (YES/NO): NO